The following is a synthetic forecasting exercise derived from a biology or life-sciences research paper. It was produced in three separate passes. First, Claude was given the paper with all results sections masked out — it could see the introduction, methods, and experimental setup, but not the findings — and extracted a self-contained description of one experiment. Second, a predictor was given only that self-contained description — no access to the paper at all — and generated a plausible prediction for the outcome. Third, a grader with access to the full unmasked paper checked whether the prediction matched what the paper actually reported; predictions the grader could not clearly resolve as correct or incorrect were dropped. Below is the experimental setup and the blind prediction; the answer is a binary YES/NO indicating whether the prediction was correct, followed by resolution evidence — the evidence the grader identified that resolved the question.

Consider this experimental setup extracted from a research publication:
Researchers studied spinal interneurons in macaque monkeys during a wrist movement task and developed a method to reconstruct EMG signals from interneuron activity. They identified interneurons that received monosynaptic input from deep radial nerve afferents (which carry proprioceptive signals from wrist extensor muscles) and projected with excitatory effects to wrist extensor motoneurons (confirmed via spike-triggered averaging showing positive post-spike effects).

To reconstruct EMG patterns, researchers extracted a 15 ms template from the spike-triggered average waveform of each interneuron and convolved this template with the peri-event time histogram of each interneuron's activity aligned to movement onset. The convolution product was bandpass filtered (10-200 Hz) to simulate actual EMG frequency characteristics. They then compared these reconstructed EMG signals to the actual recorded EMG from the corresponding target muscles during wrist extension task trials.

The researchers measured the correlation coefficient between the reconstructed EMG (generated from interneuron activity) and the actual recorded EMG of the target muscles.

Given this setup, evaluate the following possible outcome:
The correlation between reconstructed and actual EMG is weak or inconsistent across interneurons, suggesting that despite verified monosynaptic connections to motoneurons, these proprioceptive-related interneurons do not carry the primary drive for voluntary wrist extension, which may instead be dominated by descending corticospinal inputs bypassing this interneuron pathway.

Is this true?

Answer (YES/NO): NO